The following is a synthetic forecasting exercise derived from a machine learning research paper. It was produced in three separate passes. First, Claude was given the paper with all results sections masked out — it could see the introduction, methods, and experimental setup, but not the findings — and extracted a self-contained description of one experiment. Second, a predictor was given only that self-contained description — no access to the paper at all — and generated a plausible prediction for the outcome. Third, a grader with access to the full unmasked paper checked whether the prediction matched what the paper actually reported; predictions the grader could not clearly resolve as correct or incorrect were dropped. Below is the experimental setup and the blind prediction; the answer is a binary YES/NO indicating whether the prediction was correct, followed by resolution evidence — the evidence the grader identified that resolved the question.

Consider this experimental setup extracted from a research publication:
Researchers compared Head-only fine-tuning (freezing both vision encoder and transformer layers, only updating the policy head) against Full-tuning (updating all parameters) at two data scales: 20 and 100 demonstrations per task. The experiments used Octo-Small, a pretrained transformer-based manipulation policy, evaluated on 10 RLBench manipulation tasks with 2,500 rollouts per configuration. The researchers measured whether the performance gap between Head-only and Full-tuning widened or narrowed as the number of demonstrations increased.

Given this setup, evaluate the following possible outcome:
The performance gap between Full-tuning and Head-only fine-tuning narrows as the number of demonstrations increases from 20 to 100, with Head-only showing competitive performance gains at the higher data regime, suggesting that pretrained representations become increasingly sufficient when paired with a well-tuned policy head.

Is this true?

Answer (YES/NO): NO